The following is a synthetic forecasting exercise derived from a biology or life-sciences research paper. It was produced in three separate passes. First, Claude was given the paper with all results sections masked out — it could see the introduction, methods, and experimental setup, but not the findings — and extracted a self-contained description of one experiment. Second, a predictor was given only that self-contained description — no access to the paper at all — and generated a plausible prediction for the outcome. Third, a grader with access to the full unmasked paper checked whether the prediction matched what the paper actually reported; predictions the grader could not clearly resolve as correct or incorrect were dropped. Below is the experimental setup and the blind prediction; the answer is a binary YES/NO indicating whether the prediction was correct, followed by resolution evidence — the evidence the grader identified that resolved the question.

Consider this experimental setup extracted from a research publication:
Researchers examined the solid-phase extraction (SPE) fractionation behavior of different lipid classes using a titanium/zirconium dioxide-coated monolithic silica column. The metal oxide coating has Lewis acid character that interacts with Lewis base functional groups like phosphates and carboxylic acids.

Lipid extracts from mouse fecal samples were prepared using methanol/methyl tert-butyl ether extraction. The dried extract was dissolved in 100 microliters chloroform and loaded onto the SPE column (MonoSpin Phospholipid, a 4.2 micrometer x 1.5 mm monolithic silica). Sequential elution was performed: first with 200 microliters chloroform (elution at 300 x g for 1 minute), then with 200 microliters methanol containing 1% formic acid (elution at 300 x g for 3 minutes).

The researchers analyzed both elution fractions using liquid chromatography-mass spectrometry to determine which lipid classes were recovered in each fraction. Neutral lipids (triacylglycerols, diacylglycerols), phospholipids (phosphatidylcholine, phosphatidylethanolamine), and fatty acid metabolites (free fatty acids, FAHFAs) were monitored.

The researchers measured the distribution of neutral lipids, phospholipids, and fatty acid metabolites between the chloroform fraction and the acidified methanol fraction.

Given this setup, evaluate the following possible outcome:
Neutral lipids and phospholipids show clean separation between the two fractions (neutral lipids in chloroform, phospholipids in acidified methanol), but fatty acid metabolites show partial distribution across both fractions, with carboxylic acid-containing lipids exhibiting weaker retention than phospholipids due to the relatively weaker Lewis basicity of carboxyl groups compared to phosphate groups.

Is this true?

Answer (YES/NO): NO